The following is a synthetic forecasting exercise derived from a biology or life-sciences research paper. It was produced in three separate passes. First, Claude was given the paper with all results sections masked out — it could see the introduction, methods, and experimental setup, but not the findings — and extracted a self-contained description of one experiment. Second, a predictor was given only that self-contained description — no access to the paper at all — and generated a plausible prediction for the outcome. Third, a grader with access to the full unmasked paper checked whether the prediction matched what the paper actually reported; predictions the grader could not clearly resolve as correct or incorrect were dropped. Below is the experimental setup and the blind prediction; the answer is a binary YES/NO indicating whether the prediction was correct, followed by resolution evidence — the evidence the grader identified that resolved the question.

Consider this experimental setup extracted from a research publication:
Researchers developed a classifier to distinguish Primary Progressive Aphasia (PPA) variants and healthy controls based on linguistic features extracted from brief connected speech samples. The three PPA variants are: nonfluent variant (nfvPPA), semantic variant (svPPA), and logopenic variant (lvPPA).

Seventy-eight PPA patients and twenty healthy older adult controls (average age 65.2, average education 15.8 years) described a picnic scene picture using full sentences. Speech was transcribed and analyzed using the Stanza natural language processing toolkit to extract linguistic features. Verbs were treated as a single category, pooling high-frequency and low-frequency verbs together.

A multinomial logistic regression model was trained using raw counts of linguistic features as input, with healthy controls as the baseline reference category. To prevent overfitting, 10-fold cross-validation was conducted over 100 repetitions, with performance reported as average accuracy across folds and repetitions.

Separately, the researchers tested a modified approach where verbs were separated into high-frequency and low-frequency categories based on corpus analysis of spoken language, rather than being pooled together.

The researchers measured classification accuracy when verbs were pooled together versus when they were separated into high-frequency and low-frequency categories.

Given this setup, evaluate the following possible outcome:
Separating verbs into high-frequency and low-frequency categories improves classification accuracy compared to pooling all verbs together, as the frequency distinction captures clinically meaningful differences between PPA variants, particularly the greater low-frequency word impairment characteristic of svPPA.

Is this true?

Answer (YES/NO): NO